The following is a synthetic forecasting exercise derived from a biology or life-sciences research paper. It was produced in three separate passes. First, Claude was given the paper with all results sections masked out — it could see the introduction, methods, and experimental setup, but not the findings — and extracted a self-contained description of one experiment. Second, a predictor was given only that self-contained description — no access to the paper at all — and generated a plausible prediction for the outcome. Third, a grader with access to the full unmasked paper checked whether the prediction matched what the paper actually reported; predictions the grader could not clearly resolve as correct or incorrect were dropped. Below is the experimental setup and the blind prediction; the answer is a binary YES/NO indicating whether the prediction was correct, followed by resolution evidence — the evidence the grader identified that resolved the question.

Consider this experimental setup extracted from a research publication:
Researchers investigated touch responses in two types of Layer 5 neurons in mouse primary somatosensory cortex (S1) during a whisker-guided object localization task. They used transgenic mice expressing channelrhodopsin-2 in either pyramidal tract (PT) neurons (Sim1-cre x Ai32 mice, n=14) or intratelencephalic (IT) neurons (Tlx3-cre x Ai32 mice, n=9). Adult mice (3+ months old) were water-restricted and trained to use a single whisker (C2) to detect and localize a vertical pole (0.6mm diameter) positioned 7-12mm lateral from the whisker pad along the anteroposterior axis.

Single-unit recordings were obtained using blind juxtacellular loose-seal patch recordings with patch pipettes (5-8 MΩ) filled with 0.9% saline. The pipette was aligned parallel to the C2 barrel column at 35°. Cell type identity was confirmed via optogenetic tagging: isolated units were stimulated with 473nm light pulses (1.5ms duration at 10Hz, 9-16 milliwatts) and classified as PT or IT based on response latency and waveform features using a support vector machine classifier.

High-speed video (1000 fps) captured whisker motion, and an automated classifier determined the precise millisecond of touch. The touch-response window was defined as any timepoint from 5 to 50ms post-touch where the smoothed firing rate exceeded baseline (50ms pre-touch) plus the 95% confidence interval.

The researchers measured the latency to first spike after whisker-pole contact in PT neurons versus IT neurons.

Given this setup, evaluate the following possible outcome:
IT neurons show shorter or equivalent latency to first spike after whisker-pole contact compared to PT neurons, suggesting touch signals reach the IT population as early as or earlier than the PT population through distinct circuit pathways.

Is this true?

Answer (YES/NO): YES